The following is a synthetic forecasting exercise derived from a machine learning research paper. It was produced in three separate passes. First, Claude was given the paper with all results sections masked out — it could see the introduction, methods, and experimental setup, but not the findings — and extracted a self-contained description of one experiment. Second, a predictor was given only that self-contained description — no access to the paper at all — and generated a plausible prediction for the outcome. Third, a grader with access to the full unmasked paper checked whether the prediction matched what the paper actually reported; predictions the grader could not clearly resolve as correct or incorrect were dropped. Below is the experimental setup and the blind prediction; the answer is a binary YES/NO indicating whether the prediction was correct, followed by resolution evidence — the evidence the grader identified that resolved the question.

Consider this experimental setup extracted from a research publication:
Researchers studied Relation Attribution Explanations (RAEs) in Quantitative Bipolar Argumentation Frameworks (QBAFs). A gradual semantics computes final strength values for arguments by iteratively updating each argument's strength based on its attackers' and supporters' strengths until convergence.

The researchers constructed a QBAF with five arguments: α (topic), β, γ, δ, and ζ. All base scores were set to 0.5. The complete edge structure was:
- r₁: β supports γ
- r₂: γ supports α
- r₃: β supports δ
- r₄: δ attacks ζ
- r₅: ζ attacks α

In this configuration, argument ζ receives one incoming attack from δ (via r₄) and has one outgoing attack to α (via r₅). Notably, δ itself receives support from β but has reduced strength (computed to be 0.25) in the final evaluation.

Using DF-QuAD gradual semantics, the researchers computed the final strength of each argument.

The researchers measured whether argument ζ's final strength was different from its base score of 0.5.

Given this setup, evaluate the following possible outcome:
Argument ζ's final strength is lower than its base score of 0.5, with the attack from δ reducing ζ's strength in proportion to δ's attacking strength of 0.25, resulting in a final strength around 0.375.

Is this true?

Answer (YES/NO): NO